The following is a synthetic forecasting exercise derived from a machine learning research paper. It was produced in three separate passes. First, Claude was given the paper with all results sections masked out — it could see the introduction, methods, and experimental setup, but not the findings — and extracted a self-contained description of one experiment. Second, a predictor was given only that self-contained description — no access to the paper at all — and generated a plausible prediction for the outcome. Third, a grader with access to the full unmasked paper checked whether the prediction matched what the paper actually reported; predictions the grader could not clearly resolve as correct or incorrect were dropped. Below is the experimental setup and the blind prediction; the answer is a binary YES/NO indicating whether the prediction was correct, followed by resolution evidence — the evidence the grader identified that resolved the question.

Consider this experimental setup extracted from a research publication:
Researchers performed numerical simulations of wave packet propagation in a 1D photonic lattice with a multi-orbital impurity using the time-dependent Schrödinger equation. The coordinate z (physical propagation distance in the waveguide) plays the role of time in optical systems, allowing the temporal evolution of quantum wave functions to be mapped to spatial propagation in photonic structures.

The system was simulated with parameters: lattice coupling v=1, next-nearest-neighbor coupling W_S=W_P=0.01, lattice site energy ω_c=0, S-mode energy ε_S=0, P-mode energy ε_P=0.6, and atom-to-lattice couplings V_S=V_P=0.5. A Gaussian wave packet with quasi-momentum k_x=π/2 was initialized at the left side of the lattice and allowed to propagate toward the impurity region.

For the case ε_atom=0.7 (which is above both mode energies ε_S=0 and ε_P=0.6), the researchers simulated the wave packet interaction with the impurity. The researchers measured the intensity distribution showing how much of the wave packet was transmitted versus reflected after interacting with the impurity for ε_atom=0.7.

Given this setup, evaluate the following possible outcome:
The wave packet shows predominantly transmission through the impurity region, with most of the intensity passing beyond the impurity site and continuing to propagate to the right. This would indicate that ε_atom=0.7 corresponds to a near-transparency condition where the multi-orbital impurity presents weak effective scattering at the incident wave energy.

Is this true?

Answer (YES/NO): YES